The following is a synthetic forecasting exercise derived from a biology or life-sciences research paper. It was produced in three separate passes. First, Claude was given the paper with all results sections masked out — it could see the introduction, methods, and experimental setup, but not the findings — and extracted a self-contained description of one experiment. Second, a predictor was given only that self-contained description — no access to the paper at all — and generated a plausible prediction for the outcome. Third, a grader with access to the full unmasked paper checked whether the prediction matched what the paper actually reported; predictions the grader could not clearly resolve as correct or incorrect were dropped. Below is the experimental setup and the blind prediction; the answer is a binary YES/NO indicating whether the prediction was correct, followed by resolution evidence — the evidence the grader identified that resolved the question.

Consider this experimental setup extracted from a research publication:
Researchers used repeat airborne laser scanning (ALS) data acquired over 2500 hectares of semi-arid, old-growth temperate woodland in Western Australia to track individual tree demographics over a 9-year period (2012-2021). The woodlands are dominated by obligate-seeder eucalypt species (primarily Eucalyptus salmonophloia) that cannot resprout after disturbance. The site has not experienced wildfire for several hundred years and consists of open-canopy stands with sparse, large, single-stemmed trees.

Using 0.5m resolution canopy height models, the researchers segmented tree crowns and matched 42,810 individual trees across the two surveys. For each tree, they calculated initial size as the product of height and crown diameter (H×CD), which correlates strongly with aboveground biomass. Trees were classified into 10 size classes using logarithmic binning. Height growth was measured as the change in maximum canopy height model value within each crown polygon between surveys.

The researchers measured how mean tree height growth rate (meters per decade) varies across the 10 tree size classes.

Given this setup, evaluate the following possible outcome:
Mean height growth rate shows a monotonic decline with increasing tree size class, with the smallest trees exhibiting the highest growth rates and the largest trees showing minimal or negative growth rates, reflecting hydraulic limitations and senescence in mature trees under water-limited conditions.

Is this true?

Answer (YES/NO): YES